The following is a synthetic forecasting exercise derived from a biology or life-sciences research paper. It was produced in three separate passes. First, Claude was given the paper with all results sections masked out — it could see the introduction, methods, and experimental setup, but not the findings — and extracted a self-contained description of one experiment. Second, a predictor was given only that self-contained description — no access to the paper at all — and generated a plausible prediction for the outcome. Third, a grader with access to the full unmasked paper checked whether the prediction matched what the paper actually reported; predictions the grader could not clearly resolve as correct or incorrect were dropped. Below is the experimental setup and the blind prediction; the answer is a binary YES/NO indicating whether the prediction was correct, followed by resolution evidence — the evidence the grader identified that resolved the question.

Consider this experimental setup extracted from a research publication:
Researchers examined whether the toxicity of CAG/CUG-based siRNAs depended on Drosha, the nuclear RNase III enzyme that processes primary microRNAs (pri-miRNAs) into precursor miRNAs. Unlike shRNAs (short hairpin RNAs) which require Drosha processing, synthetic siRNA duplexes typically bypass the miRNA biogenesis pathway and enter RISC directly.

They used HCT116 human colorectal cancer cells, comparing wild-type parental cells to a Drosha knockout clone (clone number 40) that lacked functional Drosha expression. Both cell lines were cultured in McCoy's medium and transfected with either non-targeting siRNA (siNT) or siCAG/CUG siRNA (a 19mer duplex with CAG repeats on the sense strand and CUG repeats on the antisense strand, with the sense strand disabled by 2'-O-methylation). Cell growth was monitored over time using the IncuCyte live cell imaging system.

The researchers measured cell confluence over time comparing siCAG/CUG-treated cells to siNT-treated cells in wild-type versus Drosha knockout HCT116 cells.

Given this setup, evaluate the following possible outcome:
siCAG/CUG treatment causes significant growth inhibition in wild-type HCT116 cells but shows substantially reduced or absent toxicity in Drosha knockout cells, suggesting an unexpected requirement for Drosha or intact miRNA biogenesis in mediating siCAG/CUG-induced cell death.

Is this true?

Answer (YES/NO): NO